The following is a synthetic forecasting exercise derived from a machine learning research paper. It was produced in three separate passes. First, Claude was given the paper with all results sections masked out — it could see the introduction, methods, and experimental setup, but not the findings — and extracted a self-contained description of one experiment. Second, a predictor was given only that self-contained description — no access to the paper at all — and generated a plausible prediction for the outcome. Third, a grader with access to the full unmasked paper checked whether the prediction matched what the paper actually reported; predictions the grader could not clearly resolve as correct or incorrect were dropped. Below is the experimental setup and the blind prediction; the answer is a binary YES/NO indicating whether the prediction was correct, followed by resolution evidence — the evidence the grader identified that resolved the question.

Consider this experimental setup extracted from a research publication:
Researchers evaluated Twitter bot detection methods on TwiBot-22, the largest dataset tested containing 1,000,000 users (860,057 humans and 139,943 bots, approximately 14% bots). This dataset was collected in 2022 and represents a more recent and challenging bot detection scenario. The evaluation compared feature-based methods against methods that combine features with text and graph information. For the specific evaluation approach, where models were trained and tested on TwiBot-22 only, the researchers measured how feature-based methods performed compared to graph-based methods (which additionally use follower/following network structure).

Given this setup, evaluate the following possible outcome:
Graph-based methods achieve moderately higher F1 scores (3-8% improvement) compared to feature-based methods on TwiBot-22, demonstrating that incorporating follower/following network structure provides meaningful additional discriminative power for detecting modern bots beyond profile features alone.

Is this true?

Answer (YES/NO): NO